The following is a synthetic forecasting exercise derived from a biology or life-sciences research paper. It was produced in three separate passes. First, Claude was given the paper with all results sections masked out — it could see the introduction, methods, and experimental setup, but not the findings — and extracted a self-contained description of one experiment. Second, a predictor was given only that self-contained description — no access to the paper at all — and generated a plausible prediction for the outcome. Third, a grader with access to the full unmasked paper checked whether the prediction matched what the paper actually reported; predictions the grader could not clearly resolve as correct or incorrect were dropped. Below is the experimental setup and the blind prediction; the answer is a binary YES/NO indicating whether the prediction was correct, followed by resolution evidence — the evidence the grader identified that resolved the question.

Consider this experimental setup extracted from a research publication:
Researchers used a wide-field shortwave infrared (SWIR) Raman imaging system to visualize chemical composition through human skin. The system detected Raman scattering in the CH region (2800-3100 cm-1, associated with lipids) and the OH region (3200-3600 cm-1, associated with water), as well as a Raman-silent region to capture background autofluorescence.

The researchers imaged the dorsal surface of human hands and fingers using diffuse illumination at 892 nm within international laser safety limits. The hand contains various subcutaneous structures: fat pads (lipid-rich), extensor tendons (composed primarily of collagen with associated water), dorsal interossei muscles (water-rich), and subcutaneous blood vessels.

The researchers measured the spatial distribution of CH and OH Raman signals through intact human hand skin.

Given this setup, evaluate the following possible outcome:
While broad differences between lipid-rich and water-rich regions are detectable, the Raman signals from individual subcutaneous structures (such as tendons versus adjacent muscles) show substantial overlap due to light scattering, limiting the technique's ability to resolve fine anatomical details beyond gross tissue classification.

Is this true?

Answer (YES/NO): NO